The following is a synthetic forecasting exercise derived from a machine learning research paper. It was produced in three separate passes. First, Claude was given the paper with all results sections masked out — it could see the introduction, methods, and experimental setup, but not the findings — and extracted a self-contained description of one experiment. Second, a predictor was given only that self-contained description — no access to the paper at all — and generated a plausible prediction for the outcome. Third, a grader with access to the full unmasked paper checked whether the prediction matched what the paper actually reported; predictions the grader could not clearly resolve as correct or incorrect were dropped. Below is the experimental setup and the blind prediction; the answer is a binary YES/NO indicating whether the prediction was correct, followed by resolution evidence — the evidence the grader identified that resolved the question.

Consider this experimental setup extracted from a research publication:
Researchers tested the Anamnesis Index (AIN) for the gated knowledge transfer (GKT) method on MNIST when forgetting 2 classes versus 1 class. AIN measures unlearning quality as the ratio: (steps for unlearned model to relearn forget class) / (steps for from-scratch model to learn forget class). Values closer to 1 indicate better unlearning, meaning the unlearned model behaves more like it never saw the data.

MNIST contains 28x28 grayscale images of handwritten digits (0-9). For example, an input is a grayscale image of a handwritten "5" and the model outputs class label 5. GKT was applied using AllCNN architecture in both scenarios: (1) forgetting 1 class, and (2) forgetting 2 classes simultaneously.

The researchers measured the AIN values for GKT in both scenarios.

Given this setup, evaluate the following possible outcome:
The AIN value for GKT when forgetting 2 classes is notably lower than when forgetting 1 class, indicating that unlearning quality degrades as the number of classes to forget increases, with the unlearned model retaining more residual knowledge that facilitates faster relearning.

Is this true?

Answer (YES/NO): YES